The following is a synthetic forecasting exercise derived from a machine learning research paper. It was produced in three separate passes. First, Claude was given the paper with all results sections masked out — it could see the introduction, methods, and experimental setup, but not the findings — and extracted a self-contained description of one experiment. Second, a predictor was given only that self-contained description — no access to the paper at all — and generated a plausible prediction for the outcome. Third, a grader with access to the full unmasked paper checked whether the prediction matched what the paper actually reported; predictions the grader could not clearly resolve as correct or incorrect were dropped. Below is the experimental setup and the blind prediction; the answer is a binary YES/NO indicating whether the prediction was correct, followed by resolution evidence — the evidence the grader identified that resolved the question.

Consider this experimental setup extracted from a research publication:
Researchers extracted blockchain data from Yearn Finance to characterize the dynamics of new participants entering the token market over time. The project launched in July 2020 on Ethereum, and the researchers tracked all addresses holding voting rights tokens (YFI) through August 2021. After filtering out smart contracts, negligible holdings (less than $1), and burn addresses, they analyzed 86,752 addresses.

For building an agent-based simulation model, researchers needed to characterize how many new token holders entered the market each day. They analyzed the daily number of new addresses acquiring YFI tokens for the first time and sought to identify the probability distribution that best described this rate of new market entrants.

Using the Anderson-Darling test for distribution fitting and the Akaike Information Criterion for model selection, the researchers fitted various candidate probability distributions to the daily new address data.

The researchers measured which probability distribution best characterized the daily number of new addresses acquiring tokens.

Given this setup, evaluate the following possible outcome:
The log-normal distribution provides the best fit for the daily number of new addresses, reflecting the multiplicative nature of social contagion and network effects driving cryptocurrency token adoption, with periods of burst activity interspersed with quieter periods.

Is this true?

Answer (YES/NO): NO